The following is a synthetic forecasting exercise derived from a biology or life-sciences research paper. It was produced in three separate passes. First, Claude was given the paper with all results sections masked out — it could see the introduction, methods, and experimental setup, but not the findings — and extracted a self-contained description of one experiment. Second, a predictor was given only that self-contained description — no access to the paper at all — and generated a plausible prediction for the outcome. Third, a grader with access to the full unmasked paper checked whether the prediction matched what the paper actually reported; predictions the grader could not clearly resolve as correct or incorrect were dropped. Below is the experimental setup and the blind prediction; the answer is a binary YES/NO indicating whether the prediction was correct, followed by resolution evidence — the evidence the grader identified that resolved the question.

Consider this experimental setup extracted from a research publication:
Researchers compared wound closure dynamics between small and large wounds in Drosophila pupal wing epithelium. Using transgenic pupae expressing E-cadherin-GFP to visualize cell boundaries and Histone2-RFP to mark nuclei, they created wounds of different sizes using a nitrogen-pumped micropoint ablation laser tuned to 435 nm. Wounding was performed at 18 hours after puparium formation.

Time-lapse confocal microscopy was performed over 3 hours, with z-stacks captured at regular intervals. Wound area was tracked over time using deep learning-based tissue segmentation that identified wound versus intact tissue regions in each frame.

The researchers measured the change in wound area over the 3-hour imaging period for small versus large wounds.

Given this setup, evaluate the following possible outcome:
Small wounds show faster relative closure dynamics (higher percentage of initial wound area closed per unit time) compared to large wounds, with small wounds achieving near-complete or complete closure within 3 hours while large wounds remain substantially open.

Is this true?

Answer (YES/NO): NO